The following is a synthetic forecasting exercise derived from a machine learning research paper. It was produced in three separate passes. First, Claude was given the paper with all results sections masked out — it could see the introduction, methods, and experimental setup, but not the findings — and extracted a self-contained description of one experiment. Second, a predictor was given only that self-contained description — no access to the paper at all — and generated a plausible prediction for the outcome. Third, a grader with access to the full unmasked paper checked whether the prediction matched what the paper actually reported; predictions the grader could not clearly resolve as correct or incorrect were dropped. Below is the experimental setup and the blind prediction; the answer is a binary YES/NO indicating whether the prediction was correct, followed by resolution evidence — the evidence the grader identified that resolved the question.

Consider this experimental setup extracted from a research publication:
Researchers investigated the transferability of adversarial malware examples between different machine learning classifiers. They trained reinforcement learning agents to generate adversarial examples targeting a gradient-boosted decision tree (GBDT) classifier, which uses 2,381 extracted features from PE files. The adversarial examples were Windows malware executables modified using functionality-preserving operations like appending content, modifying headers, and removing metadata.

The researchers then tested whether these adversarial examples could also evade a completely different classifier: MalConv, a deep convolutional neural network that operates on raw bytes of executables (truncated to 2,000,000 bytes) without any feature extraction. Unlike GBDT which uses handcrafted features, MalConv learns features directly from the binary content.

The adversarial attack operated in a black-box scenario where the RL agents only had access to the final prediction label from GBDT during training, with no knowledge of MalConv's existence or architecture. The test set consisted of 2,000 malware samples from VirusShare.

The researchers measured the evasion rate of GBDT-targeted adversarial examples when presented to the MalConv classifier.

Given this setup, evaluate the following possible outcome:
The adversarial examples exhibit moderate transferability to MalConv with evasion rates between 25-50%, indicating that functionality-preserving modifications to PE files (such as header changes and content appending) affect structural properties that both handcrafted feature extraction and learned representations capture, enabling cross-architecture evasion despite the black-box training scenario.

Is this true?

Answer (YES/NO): NO